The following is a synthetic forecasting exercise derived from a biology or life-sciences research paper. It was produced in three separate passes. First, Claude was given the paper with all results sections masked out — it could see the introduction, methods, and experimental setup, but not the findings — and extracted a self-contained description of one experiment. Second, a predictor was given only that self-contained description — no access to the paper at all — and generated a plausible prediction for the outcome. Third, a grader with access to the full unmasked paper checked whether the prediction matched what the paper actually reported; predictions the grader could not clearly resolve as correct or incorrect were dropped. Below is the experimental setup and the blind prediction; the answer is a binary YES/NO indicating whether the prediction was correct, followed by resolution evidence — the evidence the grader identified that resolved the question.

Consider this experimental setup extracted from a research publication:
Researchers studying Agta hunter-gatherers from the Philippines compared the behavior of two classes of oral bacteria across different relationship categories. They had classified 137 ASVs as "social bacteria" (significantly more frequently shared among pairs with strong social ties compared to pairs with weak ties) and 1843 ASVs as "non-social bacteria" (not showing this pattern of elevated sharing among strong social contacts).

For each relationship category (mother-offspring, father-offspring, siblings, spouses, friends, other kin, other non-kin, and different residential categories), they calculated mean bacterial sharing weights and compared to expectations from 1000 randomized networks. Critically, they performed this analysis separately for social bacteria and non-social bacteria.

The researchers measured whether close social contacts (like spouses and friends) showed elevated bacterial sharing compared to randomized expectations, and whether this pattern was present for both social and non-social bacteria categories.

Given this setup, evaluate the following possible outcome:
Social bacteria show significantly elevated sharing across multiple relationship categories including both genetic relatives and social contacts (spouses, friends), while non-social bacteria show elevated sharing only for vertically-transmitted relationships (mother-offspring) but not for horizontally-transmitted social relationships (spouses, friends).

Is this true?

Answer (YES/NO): NO